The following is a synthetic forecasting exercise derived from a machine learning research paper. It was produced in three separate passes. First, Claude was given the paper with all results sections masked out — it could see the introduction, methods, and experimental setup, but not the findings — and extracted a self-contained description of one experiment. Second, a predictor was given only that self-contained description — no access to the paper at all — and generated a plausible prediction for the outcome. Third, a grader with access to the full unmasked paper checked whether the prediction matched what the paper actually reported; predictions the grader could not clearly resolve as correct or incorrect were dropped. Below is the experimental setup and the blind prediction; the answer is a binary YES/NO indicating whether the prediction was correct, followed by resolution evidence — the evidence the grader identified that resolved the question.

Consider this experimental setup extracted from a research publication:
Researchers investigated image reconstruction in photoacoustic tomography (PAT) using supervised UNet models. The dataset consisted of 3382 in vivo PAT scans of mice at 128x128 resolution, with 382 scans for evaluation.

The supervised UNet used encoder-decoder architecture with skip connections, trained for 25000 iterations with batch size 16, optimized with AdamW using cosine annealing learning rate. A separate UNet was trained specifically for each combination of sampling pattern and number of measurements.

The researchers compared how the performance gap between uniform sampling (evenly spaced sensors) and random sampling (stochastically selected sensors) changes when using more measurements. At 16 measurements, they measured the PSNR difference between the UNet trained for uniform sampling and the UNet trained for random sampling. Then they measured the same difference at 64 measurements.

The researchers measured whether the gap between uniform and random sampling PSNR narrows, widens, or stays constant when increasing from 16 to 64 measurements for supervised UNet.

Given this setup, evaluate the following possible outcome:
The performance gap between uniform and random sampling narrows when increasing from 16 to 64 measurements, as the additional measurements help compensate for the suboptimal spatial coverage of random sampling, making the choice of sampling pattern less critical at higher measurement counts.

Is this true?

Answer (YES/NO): YES